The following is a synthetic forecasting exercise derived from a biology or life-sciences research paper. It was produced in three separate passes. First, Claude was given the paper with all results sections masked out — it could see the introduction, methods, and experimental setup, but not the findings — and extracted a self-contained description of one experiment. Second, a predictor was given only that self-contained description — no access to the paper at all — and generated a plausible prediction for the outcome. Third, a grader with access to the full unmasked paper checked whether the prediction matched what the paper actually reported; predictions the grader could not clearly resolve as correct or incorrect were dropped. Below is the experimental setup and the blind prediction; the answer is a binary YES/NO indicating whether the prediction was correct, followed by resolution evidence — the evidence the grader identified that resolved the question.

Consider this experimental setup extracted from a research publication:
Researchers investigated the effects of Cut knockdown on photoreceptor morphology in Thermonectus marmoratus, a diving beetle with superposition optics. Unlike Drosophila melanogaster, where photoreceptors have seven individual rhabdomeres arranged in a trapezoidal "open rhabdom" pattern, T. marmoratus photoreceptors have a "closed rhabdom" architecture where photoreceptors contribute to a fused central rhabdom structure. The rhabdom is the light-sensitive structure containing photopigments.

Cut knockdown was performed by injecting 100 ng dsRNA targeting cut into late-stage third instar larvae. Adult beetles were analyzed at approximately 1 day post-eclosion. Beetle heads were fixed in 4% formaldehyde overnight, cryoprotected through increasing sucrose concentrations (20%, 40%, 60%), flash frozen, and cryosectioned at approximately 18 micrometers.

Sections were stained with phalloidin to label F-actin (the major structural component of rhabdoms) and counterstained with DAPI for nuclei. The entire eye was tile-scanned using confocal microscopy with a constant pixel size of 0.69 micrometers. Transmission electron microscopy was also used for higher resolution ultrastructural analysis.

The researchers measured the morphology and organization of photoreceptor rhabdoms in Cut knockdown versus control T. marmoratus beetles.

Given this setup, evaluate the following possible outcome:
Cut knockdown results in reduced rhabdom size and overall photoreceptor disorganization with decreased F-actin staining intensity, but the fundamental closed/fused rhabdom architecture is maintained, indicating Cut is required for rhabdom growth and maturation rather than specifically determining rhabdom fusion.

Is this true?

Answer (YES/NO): NO